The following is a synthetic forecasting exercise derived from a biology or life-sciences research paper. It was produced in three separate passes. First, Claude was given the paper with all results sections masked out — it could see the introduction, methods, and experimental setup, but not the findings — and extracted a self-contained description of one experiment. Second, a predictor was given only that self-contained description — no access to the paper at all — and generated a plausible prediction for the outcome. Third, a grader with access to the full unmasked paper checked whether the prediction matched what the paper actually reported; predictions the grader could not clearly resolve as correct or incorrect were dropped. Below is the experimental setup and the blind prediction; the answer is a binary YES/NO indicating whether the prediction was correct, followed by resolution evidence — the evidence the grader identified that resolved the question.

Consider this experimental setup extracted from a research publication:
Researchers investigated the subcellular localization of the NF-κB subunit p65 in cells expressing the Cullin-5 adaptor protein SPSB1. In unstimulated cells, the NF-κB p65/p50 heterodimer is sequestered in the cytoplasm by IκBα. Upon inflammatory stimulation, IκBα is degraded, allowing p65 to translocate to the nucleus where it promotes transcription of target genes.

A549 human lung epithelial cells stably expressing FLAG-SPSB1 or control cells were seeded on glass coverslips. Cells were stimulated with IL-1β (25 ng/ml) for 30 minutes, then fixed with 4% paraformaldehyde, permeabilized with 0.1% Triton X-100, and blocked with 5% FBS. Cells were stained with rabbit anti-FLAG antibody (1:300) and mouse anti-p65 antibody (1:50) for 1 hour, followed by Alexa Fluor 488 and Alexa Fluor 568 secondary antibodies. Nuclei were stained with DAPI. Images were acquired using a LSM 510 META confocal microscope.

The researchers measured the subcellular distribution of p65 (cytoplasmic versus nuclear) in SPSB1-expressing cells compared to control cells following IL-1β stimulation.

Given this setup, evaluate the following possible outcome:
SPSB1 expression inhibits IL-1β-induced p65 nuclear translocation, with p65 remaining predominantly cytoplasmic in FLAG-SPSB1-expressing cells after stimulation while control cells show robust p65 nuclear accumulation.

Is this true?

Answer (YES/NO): NO